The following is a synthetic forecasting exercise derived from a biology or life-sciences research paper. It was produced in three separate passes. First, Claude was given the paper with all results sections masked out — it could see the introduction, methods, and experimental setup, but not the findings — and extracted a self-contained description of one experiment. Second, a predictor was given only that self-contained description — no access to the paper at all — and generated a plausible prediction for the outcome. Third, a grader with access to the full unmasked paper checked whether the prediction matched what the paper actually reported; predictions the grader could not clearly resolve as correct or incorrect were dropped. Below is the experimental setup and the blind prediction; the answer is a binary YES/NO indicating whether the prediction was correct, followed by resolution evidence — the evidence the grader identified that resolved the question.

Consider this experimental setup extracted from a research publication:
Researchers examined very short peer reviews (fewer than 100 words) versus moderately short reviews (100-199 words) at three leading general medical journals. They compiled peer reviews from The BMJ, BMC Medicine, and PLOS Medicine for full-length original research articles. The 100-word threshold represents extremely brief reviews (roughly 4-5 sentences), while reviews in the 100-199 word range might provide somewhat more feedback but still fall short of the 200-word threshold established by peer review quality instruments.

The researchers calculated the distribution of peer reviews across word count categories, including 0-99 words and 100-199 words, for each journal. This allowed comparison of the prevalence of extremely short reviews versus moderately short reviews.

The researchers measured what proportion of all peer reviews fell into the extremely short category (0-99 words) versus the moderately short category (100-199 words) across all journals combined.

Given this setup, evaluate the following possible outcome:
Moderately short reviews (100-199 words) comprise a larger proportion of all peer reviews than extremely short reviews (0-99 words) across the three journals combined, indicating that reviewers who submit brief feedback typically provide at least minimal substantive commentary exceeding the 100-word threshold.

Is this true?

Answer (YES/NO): YES